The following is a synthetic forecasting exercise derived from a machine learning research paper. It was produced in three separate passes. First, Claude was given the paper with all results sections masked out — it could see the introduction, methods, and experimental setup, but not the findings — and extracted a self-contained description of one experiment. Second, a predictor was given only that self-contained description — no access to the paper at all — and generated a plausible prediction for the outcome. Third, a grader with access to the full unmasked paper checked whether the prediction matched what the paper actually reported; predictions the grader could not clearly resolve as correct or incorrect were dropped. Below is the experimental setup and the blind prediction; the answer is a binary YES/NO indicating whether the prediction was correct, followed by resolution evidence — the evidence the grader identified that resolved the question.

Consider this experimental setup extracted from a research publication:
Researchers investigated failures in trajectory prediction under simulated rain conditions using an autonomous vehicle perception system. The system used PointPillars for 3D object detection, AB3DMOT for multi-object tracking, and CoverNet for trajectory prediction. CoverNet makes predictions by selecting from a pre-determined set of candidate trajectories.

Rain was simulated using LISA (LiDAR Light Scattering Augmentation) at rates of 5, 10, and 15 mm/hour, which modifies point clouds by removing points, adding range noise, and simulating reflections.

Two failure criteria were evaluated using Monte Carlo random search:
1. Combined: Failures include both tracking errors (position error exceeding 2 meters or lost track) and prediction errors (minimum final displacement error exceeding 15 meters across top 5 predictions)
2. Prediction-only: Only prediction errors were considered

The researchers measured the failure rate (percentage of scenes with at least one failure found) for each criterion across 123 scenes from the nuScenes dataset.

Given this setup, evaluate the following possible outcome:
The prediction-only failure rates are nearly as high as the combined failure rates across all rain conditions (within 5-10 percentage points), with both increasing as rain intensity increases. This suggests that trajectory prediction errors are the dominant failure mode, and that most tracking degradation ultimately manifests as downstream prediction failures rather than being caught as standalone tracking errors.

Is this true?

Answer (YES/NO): NO